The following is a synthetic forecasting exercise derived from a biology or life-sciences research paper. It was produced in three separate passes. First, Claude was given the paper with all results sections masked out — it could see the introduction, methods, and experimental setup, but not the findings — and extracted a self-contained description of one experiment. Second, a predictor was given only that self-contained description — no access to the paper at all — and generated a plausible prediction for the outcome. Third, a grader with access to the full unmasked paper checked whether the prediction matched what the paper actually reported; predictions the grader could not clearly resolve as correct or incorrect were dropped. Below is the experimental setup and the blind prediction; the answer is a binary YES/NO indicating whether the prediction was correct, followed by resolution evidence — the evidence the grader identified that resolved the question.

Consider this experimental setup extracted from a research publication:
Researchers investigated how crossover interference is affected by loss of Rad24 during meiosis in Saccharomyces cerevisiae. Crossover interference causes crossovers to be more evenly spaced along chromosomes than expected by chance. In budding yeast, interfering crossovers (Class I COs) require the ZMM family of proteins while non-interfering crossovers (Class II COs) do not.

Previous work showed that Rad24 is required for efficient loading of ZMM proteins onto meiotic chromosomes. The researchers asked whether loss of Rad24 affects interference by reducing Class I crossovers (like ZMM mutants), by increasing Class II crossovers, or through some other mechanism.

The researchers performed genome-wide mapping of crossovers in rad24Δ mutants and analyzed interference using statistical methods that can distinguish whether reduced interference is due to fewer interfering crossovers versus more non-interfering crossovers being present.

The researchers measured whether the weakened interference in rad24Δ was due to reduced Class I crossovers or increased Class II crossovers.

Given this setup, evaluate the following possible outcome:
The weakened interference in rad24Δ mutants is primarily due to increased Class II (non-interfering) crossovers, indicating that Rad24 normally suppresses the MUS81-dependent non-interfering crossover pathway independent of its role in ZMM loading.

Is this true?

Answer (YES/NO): NO